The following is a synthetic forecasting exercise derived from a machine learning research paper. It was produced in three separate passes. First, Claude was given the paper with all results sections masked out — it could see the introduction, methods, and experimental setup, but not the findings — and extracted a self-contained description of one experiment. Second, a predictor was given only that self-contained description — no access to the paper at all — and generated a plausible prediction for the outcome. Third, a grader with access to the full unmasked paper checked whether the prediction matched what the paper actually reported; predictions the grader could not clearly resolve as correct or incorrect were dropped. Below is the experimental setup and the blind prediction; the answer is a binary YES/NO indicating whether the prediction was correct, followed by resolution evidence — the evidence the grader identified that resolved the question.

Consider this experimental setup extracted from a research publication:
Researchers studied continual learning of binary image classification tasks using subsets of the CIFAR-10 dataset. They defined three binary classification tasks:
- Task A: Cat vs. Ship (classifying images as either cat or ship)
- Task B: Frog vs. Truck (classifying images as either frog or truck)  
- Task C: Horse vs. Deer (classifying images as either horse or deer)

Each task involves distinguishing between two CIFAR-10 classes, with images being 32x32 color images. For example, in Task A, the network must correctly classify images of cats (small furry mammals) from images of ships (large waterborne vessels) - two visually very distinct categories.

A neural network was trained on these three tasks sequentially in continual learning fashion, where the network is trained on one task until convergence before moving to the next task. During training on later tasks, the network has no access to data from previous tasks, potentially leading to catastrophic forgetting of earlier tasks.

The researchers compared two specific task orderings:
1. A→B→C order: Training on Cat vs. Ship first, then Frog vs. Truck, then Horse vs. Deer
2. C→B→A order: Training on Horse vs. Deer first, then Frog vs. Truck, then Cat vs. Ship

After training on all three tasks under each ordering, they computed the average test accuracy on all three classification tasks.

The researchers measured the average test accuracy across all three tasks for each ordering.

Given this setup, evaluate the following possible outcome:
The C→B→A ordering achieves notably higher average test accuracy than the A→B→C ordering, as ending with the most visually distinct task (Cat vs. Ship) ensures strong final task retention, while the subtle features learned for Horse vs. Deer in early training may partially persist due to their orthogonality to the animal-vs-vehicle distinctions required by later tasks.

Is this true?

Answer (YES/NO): YES